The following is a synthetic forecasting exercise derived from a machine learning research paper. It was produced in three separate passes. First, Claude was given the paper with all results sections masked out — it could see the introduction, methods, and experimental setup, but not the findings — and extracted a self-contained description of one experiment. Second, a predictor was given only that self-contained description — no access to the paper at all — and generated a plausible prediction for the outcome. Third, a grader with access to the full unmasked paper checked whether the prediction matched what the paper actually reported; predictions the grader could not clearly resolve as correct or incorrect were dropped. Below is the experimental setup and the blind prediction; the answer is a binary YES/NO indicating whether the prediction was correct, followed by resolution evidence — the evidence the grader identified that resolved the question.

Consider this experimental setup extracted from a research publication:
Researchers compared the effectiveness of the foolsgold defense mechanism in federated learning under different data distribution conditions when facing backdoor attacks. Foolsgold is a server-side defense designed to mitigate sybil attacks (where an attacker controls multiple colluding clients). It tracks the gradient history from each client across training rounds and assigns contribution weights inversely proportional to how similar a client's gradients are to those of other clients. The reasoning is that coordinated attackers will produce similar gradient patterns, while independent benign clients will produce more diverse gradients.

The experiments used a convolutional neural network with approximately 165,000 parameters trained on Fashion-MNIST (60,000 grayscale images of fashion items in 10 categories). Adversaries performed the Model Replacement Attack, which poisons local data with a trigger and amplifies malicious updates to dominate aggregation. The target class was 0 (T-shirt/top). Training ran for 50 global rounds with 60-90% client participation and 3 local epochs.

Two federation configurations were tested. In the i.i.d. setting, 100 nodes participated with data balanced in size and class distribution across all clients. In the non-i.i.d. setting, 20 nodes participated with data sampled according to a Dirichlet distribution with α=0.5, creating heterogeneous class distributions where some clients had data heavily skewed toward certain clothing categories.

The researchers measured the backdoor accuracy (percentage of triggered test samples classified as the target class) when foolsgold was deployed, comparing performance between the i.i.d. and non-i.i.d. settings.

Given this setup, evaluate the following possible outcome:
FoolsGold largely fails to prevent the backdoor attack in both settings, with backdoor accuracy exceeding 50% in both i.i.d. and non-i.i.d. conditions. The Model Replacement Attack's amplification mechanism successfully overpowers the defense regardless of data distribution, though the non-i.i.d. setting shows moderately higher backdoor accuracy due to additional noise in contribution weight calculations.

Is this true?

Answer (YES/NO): NO